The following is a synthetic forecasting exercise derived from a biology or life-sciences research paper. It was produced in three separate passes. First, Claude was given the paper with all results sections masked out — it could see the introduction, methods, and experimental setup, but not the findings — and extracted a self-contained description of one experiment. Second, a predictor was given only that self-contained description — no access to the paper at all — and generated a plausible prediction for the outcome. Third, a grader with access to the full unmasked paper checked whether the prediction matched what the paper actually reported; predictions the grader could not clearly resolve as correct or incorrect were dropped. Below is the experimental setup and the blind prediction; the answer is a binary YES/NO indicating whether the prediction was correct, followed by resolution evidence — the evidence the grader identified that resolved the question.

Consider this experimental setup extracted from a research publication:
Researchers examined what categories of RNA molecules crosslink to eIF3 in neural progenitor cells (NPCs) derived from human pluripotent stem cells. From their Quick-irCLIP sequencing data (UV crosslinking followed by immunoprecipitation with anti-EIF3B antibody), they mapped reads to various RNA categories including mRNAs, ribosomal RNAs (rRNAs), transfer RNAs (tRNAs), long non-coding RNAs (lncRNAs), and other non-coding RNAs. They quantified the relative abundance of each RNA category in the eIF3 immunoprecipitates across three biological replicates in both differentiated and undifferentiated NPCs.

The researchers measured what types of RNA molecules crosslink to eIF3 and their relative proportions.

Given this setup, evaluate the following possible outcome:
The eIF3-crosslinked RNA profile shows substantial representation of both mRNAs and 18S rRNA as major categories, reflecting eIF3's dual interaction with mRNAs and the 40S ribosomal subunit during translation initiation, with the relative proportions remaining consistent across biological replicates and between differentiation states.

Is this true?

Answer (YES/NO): NO